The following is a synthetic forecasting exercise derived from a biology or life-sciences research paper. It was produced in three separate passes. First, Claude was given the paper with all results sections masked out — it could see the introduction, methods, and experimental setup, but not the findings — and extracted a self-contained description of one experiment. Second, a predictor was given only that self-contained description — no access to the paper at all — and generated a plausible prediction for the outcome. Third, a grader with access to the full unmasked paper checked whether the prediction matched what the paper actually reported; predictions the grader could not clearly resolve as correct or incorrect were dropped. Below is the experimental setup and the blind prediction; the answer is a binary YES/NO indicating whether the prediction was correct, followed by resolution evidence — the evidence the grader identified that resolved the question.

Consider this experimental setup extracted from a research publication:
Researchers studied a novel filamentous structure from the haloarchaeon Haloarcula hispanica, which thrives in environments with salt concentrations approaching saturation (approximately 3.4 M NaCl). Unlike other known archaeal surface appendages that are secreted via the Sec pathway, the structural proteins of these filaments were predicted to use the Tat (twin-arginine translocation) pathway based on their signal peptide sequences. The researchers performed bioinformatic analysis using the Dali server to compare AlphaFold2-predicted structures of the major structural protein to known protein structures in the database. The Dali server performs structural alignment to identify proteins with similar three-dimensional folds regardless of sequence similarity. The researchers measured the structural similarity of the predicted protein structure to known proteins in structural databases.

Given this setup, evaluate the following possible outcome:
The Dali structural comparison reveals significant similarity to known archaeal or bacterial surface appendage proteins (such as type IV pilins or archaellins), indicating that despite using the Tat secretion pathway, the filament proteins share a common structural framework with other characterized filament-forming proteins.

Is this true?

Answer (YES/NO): NO